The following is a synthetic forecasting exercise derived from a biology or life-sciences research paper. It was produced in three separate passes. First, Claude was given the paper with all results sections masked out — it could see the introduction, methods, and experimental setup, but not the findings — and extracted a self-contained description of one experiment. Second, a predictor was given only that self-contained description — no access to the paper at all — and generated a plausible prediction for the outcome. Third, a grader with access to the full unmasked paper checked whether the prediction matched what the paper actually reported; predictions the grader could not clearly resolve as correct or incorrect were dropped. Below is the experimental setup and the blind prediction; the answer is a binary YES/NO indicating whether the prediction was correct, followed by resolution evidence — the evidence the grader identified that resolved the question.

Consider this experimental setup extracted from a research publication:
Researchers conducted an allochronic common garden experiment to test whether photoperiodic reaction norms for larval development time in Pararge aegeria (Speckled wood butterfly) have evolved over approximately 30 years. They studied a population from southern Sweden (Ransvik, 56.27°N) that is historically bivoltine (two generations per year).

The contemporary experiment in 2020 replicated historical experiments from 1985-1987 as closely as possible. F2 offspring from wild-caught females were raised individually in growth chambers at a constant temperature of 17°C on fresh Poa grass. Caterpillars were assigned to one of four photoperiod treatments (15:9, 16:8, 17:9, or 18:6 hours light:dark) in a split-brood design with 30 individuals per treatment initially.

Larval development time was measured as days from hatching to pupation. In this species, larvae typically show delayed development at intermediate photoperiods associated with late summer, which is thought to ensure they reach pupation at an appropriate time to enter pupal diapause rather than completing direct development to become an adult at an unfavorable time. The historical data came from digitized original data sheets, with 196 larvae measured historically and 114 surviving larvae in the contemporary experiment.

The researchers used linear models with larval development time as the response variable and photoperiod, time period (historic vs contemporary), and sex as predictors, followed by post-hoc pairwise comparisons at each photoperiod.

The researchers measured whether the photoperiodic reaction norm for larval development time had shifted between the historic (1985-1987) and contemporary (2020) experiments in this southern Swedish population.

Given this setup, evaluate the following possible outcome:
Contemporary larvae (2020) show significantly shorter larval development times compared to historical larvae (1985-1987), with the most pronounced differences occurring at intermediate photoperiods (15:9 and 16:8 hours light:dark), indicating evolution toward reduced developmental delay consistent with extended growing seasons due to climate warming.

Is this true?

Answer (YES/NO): NO